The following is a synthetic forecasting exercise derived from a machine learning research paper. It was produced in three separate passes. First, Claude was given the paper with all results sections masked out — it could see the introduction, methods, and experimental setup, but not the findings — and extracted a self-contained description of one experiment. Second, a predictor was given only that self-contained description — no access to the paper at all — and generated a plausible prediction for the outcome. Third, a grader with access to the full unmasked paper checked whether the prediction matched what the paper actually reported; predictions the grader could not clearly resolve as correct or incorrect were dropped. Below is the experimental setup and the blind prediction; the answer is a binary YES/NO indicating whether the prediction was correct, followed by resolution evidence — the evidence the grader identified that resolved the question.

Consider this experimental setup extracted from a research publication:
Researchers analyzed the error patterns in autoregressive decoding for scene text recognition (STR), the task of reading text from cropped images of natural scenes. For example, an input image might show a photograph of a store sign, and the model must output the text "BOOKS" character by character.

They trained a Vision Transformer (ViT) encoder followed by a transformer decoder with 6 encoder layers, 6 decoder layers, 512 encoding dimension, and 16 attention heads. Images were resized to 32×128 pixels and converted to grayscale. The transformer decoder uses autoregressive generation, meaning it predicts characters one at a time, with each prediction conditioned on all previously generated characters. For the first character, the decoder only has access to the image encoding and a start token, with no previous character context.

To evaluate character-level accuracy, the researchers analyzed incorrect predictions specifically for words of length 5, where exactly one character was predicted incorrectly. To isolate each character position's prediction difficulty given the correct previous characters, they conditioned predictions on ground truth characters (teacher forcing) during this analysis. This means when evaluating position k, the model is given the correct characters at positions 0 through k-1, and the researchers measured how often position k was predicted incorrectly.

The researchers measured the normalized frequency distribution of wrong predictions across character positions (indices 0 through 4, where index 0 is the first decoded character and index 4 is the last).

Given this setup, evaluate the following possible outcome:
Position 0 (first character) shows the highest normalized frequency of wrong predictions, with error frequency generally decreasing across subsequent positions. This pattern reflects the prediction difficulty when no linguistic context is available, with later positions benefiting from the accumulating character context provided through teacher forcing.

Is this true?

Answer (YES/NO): YES